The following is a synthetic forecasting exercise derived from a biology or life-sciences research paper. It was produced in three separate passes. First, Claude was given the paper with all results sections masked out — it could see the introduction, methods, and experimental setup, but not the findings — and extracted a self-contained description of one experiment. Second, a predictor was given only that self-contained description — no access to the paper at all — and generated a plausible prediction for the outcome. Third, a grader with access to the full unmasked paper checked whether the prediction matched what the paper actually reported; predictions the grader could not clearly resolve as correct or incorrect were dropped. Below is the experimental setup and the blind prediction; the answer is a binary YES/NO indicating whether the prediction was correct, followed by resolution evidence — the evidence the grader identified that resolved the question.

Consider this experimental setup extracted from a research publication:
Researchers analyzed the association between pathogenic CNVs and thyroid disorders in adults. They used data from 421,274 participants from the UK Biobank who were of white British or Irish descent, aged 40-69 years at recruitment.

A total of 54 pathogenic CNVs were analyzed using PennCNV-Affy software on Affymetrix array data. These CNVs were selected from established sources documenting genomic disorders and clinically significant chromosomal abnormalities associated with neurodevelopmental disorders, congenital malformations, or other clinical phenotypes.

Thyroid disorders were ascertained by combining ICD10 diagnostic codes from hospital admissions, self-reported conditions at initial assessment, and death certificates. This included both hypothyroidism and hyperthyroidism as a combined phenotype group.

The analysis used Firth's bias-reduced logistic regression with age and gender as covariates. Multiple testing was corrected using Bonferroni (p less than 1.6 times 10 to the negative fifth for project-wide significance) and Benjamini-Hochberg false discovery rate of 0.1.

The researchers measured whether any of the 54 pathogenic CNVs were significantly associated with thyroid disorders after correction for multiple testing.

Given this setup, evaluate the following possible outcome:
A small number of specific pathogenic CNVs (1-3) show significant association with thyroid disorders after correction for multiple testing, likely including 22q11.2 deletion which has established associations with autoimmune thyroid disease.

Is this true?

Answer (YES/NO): NO